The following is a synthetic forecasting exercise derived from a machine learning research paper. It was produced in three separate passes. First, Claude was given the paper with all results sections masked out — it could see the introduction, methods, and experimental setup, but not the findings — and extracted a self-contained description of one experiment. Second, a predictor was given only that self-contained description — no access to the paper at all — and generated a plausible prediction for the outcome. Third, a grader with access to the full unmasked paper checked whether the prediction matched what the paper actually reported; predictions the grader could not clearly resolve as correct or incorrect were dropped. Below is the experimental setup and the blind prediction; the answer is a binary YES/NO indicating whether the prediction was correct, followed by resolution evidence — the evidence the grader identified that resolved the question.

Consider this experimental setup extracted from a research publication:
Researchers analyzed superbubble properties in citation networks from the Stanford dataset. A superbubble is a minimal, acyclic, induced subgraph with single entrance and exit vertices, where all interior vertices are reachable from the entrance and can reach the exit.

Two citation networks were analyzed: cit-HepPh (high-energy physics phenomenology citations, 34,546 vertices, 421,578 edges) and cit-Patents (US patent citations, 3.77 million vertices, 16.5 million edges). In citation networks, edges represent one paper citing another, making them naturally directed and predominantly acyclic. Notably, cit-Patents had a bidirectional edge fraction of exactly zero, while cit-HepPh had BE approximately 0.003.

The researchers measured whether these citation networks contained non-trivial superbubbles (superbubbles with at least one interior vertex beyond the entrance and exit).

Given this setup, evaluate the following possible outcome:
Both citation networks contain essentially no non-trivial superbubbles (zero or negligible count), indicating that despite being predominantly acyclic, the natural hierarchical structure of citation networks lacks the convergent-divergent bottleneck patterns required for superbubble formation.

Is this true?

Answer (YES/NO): NO